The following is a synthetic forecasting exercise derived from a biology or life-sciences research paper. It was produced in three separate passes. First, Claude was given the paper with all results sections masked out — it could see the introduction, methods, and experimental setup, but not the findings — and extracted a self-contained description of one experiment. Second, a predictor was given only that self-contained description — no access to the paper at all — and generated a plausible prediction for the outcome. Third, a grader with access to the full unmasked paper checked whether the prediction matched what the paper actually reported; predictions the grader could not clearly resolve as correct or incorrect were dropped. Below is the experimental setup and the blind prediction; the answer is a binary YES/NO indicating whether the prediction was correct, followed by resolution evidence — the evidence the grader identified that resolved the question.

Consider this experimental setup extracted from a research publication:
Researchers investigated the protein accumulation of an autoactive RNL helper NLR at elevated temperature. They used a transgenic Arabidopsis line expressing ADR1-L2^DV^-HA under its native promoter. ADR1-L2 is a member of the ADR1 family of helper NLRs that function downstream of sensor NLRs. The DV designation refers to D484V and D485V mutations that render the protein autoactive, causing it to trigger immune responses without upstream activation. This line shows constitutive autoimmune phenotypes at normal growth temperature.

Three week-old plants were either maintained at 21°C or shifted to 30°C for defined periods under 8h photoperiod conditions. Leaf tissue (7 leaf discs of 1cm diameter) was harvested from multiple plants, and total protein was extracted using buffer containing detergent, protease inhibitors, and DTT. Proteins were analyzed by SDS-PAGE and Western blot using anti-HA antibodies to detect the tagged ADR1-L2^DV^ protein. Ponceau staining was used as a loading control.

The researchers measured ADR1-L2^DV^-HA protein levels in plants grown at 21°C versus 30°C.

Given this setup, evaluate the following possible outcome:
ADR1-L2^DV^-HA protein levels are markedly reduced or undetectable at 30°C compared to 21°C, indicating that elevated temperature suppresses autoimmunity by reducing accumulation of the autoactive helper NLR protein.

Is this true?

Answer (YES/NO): NO